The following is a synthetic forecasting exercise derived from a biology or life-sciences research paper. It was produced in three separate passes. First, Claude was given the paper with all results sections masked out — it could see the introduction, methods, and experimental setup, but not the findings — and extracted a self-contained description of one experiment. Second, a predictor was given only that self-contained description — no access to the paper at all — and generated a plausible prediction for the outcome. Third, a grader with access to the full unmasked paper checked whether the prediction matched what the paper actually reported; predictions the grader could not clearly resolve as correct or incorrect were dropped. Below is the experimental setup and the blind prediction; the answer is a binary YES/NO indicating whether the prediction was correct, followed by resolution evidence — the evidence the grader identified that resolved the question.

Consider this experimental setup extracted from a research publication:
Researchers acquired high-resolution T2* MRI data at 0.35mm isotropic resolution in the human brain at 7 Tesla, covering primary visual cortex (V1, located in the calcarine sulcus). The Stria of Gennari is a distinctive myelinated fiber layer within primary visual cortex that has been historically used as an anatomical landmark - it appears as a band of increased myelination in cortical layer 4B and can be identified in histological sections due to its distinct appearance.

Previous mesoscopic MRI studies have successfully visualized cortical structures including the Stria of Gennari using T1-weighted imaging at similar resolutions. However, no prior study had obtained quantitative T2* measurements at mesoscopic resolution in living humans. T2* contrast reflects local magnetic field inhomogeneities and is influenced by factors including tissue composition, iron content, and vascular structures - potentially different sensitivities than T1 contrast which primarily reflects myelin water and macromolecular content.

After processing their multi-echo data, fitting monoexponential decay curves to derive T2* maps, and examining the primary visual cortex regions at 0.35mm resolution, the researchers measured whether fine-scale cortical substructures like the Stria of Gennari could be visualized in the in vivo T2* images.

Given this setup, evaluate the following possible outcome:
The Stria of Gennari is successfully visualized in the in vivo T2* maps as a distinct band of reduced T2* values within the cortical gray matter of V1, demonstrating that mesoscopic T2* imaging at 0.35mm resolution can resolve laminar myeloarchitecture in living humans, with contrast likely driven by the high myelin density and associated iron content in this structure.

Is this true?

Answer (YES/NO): NO